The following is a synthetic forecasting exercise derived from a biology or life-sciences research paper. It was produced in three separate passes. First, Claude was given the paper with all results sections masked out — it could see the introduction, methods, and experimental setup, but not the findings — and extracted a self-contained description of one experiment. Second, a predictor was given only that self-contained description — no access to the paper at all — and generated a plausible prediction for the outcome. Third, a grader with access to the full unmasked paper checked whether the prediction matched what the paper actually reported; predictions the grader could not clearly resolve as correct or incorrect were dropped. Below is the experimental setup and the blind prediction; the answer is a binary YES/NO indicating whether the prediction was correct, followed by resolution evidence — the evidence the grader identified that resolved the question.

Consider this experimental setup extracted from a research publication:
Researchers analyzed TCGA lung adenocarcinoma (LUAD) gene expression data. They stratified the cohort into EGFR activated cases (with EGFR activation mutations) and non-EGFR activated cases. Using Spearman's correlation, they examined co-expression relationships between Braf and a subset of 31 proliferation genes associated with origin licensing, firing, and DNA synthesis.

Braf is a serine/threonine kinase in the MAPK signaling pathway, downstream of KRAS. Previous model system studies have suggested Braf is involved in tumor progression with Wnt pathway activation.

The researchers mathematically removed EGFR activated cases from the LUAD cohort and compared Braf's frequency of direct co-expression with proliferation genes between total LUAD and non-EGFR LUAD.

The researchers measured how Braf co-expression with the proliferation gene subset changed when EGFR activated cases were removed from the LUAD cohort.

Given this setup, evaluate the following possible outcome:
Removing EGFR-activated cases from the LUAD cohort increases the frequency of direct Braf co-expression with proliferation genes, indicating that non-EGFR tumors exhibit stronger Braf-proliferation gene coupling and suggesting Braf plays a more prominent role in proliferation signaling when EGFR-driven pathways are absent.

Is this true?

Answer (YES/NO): YES